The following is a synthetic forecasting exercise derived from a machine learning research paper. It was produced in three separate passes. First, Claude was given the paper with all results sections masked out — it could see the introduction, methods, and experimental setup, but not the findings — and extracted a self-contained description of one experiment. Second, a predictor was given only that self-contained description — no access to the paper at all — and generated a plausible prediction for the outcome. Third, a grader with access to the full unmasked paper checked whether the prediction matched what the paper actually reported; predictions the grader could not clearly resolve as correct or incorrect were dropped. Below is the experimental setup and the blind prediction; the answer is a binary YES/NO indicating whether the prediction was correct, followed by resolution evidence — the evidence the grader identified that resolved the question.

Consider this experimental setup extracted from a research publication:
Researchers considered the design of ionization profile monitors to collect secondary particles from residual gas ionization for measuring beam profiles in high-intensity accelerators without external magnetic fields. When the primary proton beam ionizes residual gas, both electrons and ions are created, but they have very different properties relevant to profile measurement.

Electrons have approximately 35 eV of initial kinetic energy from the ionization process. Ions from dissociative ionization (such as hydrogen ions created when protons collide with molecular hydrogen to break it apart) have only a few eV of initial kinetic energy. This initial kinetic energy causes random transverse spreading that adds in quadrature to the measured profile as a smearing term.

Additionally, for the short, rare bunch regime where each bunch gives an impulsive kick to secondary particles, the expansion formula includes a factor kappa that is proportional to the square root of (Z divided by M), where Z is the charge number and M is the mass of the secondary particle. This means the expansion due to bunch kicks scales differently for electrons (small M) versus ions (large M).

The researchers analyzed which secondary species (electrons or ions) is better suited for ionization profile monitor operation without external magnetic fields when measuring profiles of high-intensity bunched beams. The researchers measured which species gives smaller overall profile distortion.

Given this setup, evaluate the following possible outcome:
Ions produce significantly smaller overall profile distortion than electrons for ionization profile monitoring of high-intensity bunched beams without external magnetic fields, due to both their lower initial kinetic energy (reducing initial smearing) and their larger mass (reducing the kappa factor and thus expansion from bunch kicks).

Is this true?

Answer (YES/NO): YES